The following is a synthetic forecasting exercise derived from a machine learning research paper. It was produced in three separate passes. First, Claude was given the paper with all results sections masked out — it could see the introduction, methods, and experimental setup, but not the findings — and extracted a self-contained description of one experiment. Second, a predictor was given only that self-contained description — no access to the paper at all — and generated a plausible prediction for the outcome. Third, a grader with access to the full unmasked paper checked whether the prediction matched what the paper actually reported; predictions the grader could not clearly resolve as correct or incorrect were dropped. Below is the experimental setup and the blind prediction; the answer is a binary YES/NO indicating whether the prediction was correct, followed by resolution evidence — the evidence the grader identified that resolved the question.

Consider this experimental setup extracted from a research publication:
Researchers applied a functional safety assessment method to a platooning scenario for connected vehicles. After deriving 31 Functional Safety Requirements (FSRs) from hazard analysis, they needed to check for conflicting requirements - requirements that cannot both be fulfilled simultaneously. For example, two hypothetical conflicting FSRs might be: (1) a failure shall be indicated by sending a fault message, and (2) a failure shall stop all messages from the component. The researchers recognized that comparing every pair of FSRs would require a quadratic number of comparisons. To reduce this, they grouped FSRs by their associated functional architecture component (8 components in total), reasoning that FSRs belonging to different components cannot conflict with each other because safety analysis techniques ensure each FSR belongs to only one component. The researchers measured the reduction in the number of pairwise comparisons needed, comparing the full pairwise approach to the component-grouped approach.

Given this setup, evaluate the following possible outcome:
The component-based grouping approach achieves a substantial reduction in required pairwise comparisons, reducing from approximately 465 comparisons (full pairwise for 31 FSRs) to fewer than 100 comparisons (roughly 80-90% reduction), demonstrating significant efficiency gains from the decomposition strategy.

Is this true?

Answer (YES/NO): YES